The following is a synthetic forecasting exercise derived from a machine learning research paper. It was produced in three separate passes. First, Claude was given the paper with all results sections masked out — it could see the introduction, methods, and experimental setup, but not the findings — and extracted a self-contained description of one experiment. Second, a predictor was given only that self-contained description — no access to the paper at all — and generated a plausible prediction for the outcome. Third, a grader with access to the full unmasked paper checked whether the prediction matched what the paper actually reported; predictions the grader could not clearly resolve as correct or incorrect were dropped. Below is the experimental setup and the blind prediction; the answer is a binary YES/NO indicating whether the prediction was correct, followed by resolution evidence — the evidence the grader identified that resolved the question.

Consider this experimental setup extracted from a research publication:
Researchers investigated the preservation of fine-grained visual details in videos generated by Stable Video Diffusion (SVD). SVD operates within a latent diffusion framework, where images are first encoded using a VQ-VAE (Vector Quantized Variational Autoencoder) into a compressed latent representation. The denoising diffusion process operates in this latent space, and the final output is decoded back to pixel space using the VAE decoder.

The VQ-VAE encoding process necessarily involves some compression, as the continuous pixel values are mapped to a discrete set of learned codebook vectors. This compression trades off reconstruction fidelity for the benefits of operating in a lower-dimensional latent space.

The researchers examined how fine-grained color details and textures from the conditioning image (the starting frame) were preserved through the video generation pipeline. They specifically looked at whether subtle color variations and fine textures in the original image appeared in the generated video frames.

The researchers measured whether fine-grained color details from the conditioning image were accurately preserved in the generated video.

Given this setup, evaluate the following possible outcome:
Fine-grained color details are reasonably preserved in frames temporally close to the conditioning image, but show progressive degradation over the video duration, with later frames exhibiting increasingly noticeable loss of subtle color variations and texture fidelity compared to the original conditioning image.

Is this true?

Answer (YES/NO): NO